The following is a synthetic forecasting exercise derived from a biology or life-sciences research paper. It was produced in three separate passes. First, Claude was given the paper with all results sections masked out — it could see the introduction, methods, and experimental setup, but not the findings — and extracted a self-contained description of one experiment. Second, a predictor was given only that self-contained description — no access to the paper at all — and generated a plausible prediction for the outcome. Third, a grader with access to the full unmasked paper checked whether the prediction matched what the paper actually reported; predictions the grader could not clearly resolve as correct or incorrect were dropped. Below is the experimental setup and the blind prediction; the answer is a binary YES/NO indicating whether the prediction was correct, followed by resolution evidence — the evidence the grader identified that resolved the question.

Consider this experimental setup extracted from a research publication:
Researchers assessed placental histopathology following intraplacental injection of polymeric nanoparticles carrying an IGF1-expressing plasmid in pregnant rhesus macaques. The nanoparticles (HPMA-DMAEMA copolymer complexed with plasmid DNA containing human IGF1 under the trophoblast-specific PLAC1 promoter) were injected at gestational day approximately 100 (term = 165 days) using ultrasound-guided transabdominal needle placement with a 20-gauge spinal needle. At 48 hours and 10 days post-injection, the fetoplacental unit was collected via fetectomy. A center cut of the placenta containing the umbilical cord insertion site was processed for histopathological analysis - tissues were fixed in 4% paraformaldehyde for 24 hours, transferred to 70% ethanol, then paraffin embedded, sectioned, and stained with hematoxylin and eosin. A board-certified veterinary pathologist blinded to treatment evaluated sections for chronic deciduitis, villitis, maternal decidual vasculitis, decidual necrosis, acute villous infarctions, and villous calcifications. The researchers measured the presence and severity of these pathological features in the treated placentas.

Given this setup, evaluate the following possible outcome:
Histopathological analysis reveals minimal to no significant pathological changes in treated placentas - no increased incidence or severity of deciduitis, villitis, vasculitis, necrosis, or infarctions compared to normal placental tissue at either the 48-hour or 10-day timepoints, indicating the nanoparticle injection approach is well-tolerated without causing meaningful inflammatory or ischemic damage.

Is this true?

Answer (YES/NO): YES